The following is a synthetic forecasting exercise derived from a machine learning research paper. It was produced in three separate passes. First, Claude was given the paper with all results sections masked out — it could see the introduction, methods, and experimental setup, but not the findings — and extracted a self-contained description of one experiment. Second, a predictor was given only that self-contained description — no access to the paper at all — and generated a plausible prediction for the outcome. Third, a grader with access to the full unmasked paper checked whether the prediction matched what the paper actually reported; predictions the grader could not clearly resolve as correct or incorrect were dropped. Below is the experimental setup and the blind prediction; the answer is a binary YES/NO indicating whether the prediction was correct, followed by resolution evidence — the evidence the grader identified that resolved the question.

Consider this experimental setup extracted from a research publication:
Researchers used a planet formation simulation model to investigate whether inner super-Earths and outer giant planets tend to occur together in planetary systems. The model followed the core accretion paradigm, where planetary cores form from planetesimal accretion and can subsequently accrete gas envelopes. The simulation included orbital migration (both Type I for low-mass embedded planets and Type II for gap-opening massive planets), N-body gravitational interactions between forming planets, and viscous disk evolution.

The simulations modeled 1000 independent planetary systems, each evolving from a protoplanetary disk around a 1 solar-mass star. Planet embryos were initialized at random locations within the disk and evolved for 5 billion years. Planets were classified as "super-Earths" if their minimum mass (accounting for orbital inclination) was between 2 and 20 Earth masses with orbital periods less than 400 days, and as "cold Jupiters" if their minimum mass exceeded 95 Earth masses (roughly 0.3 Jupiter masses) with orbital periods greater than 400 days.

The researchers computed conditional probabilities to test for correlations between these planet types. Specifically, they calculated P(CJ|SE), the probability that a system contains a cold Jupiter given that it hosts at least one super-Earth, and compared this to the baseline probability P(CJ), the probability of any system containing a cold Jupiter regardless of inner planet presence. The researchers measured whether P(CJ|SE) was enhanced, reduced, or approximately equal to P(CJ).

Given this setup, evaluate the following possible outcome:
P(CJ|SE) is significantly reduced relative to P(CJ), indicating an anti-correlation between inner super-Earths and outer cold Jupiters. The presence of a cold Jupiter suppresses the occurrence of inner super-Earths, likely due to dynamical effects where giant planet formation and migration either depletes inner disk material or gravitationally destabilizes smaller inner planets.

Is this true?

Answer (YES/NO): NO